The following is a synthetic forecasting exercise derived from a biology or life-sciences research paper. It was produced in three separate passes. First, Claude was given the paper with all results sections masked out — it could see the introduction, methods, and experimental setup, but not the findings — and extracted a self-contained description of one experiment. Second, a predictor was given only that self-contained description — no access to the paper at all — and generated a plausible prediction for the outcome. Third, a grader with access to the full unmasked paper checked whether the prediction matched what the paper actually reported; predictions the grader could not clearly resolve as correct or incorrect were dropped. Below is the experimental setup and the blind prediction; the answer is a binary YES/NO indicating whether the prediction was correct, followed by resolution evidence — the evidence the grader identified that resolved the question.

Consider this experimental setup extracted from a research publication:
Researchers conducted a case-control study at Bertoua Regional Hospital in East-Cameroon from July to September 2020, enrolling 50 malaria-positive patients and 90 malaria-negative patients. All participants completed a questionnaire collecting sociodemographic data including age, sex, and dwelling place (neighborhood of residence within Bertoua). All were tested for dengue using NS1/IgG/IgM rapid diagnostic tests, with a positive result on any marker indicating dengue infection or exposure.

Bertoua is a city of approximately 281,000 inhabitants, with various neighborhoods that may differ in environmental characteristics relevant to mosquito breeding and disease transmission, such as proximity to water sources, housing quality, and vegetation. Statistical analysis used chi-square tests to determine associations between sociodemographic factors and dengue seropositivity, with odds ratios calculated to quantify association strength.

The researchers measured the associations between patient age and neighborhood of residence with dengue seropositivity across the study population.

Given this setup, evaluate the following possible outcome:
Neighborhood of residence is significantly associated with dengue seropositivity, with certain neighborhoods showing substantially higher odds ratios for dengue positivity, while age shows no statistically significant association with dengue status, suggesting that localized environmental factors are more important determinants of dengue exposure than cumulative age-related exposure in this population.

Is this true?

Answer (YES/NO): NO